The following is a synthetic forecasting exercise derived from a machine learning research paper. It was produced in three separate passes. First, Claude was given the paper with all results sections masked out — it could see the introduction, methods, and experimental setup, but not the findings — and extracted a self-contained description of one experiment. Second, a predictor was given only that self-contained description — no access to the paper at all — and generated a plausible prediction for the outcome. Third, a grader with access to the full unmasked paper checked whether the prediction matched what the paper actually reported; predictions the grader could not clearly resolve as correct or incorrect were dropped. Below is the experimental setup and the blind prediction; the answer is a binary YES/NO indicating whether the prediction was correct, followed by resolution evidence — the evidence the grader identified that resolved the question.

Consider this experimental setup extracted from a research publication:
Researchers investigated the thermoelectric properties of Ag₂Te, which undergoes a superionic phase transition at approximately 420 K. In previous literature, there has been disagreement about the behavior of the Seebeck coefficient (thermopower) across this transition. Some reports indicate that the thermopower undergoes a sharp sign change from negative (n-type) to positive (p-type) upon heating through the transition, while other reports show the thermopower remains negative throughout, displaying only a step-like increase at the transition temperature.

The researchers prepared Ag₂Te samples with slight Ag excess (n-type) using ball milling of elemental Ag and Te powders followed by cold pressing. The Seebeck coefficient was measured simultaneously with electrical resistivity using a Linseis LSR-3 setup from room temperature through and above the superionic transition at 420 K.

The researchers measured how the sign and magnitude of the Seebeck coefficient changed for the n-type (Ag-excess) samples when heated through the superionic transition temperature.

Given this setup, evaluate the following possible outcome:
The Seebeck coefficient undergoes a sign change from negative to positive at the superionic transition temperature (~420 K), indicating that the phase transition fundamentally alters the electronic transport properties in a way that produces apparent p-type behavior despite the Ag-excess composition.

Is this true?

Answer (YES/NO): NO